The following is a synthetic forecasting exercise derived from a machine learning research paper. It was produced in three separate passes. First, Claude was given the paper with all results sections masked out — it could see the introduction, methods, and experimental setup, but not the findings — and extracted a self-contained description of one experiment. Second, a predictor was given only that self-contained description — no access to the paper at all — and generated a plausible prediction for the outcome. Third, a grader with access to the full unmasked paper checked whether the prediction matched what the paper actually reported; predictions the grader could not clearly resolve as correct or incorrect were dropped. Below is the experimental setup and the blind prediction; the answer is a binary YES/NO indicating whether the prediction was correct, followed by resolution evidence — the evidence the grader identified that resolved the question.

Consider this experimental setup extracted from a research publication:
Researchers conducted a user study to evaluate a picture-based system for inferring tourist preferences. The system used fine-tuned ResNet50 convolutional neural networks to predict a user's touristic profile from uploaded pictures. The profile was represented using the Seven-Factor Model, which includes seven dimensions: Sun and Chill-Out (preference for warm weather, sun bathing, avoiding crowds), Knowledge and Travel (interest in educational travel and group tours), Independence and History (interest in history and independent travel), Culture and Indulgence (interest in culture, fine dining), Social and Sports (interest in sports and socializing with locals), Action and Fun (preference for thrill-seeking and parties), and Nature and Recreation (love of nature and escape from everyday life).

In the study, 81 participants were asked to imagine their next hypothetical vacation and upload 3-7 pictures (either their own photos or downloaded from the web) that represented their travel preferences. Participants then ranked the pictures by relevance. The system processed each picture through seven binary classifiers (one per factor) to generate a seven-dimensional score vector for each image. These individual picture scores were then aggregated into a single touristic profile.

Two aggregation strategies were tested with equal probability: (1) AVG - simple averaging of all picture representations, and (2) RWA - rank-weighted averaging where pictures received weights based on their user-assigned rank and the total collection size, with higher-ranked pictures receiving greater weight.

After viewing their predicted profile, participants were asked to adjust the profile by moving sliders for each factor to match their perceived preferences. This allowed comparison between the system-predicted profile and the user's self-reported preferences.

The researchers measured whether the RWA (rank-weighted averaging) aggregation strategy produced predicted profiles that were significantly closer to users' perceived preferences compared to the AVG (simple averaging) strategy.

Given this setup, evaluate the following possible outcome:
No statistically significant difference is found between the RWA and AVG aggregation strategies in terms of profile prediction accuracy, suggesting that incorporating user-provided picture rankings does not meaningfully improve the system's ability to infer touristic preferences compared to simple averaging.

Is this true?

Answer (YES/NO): YES